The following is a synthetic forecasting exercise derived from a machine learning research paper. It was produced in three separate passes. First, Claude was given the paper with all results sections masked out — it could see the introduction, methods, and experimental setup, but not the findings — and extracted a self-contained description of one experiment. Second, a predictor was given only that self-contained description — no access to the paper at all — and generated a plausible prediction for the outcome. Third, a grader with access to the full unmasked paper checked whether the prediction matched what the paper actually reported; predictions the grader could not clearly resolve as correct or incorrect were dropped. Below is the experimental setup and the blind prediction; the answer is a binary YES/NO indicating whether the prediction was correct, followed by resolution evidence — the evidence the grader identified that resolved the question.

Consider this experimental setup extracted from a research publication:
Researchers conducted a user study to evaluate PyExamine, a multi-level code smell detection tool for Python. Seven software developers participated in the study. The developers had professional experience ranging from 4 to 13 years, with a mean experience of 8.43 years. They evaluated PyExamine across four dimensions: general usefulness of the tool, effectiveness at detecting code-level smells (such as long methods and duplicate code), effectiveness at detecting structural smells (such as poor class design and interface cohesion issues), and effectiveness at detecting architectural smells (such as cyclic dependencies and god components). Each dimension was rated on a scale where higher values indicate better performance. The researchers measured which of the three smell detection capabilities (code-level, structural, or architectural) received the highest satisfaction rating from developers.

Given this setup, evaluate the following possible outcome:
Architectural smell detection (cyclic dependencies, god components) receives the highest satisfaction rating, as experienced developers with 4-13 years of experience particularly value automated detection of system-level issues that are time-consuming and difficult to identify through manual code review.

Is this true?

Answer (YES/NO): NO